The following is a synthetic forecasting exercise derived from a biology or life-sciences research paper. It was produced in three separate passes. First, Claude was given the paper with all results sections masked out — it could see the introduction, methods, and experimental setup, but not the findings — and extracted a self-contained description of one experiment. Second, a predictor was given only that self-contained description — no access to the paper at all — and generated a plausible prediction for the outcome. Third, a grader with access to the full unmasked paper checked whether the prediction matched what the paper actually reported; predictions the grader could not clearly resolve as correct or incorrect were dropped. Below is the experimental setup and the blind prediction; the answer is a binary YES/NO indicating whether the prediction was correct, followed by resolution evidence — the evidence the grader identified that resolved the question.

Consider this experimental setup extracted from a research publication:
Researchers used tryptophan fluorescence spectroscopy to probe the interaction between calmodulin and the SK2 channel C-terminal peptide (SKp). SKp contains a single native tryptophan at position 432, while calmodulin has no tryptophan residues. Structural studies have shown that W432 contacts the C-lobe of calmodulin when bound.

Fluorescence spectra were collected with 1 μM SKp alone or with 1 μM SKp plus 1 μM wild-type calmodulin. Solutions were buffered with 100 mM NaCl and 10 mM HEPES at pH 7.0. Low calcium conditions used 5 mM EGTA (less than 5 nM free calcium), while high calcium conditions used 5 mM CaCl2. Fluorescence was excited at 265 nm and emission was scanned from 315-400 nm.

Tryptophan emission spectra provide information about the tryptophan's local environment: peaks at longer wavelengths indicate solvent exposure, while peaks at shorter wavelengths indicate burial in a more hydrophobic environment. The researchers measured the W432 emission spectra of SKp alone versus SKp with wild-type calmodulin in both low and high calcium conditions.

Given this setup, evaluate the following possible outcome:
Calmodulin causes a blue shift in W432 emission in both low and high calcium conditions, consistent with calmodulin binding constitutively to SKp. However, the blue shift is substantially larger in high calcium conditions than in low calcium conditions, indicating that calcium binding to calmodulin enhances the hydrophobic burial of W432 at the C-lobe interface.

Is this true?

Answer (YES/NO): YES